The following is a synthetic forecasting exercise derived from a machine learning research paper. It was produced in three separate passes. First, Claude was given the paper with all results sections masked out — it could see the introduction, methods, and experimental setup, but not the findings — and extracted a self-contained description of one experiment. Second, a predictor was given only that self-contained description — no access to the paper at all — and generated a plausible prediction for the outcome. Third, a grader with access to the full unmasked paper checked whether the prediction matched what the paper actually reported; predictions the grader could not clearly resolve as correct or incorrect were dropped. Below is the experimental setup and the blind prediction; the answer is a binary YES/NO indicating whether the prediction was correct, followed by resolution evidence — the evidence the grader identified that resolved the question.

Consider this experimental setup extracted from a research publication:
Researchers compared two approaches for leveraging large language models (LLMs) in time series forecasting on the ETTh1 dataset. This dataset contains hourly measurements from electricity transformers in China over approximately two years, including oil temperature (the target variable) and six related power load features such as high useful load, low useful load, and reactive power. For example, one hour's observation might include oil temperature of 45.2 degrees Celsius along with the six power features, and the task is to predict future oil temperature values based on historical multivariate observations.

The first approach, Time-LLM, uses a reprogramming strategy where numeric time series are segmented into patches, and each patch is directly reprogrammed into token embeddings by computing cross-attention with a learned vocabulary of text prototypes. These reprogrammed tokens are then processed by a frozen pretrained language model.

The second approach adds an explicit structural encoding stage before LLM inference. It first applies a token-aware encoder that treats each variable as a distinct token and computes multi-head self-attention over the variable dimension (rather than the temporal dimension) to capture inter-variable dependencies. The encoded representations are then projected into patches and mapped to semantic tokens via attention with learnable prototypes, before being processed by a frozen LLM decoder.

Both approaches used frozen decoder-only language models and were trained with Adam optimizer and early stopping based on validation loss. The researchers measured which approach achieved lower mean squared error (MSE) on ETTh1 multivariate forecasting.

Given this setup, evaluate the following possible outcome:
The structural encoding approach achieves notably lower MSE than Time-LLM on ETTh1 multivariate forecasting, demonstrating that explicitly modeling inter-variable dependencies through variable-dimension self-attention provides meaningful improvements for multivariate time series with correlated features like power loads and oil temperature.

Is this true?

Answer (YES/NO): NO